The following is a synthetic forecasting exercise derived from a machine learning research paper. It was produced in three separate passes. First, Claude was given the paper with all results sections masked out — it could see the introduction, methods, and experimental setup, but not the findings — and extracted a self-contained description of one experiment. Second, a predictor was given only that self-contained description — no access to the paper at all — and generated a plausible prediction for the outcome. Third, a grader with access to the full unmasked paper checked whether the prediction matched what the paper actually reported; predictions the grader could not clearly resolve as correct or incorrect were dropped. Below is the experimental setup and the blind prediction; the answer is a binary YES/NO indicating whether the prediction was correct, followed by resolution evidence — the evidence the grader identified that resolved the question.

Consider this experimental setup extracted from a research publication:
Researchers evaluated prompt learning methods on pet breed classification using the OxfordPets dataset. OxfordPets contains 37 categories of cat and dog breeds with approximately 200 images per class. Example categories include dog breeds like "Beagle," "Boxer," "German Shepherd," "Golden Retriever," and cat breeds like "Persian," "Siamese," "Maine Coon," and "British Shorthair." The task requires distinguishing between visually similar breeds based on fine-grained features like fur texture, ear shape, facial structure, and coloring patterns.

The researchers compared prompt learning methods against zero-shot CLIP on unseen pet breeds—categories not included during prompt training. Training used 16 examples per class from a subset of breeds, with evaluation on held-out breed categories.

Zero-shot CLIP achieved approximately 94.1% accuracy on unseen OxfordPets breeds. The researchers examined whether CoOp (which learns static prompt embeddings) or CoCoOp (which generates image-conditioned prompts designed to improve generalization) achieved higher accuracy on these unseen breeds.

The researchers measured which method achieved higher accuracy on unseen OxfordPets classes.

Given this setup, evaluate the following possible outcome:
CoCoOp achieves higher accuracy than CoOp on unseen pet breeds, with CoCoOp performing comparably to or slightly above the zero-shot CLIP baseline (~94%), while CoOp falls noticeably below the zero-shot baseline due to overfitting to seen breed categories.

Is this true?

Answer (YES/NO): NO